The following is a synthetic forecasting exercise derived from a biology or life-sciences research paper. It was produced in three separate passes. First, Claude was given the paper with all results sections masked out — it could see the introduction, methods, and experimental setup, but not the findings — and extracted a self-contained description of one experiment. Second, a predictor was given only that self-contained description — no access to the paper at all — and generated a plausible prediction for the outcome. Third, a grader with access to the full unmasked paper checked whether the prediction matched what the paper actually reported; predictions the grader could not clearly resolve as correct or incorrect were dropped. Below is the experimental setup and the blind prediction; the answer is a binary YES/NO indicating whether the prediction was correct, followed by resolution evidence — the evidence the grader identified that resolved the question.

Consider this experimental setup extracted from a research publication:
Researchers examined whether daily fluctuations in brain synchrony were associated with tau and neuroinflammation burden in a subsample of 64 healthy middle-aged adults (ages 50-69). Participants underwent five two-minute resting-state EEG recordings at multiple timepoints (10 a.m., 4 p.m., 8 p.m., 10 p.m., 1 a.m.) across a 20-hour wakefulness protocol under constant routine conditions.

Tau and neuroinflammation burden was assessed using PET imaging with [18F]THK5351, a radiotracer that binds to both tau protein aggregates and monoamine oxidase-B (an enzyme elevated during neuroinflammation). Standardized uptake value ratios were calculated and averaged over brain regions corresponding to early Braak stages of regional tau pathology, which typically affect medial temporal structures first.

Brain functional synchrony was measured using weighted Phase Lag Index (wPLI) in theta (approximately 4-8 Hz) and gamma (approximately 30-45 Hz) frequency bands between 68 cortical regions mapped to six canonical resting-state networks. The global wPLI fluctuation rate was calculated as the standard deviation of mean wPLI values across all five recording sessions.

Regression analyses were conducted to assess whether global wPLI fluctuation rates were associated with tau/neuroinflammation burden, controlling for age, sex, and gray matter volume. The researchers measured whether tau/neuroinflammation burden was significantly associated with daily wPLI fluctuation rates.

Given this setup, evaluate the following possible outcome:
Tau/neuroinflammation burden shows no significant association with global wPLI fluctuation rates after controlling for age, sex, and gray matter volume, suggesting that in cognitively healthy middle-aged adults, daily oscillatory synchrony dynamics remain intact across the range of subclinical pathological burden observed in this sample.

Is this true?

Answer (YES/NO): NO